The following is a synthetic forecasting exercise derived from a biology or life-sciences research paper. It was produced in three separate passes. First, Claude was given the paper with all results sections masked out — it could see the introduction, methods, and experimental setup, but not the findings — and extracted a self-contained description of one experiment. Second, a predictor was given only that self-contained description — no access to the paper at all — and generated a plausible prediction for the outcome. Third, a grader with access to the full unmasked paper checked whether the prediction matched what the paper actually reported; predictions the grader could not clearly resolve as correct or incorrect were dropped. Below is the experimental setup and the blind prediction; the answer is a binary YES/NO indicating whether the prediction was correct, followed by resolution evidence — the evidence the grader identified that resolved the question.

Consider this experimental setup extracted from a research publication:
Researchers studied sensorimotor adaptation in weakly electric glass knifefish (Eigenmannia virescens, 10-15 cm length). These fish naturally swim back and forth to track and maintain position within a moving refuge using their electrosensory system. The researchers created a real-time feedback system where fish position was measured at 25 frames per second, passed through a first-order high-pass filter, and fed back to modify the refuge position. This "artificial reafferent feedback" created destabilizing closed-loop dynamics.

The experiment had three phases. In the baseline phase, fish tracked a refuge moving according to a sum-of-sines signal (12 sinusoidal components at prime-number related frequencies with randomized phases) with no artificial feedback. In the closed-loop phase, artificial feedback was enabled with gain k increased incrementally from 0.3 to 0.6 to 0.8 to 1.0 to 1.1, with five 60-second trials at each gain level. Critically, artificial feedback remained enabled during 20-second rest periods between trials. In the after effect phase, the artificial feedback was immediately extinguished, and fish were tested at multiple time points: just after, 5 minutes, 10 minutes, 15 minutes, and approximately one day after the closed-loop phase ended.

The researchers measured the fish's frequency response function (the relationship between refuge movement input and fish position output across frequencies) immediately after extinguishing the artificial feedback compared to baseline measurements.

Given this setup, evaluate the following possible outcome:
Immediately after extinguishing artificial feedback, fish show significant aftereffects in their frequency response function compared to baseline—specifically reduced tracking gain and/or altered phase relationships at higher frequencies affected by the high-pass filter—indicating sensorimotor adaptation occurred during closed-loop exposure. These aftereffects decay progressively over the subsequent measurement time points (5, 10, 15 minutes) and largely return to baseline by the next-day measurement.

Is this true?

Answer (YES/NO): NO